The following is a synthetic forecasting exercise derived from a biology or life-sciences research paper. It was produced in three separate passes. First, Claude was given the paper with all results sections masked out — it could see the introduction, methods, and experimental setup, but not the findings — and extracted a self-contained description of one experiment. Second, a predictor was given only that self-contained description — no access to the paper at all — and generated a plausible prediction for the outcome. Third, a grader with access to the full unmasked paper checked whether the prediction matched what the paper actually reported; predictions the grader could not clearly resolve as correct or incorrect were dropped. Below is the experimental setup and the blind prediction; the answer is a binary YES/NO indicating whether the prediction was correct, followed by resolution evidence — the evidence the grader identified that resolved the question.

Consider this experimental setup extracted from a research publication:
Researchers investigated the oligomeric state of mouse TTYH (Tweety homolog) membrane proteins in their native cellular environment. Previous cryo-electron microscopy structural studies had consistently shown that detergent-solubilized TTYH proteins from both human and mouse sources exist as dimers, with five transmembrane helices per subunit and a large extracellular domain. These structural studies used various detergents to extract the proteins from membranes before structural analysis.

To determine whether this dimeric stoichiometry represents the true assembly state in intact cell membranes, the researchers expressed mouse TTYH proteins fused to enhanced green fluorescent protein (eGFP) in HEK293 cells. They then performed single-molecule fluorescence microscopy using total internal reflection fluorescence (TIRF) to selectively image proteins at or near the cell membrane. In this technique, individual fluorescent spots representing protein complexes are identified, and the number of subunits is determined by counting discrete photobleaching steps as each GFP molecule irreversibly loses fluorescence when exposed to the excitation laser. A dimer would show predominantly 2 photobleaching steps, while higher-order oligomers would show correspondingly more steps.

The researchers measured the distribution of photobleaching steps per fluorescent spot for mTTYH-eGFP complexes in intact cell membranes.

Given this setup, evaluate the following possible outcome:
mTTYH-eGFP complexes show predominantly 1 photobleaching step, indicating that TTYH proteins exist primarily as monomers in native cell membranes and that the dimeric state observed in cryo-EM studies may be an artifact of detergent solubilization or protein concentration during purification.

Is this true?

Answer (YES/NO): NO